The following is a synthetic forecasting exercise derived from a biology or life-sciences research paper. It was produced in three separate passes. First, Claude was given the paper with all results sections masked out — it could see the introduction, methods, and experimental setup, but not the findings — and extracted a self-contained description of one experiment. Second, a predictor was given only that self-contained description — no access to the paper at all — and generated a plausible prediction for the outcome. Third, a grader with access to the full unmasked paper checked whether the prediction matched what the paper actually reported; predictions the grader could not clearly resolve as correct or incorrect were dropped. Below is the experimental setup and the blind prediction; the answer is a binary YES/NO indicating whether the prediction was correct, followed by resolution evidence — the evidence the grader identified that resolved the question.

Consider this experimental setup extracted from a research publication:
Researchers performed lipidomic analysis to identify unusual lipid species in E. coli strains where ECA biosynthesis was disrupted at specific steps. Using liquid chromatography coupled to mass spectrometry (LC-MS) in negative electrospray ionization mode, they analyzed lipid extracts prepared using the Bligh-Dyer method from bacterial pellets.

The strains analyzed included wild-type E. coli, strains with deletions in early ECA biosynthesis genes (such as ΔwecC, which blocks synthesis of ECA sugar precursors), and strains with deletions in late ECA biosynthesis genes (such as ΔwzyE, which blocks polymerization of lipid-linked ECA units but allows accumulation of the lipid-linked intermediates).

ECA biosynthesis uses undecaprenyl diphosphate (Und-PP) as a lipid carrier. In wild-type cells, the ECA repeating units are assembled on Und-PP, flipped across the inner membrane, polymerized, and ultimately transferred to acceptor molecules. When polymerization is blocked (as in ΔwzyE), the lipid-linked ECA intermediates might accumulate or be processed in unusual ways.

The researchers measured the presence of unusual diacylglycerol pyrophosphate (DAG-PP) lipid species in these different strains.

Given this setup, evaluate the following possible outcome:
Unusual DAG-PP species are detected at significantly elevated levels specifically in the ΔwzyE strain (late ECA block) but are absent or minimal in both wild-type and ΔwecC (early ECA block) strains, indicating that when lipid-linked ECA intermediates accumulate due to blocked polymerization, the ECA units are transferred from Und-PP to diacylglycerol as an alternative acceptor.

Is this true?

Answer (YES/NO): NO